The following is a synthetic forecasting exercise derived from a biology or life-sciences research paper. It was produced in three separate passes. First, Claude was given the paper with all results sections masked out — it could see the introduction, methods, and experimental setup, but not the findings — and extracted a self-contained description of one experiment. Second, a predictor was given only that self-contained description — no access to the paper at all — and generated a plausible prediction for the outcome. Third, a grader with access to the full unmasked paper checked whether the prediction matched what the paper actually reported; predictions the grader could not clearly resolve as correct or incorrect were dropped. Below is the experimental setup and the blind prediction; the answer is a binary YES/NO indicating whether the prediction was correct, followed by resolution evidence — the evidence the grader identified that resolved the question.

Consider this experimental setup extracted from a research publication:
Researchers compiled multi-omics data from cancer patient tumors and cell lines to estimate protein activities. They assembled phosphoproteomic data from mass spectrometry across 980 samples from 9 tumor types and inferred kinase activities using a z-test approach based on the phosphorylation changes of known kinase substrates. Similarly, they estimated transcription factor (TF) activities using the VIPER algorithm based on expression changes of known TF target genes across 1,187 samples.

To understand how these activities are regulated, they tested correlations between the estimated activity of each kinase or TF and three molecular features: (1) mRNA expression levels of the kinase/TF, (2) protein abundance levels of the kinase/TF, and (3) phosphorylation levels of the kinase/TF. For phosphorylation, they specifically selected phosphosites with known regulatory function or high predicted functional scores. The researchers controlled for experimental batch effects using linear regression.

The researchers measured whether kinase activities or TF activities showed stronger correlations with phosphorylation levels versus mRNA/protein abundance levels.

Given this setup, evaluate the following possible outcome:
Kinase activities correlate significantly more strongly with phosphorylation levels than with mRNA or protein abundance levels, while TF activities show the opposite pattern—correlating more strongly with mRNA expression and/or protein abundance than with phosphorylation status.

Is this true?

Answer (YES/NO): YES